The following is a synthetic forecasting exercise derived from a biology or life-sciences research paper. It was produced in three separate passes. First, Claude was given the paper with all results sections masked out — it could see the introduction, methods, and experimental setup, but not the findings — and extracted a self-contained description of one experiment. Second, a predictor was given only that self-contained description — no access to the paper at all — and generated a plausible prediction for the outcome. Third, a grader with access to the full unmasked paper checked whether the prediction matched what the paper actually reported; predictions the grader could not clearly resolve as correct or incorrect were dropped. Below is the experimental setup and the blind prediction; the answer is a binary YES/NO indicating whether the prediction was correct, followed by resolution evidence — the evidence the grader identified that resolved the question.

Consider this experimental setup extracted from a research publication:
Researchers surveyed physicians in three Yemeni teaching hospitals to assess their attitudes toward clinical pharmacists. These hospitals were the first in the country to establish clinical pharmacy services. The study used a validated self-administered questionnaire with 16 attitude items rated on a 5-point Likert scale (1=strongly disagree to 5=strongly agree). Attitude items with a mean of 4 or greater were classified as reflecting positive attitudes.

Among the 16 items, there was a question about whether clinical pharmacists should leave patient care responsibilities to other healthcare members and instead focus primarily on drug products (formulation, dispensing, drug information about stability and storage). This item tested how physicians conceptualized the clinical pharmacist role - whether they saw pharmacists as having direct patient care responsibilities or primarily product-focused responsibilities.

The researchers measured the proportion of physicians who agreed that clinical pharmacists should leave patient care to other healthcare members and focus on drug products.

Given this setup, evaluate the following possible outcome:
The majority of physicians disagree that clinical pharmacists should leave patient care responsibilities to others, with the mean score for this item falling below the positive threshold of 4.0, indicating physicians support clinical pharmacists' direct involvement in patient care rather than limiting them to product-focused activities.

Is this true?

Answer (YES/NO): NO